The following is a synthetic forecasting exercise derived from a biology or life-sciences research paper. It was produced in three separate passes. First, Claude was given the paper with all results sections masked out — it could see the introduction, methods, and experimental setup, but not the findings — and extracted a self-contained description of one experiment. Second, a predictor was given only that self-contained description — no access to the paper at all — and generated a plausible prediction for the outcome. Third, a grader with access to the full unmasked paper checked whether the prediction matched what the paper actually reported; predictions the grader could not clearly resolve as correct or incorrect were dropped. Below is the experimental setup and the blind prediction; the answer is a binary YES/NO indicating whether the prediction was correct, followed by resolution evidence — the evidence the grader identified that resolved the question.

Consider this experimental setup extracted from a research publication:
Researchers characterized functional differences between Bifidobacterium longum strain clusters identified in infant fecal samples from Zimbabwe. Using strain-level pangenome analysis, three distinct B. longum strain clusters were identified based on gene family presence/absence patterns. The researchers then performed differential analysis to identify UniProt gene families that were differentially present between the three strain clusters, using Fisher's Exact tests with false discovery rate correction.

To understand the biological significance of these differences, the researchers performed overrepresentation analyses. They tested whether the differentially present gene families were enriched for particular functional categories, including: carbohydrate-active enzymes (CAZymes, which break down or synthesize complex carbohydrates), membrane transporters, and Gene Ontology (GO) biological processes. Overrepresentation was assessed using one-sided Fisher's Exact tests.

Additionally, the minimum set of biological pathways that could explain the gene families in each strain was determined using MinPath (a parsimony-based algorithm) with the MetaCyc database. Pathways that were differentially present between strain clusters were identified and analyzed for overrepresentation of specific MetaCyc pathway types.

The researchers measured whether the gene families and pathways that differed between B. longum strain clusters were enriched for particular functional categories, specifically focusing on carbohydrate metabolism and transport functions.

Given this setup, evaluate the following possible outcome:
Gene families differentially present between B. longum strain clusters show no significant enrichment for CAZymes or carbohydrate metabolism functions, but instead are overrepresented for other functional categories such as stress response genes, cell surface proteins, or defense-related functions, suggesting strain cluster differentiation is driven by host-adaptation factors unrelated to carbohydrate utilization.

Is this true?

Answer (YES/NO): NO